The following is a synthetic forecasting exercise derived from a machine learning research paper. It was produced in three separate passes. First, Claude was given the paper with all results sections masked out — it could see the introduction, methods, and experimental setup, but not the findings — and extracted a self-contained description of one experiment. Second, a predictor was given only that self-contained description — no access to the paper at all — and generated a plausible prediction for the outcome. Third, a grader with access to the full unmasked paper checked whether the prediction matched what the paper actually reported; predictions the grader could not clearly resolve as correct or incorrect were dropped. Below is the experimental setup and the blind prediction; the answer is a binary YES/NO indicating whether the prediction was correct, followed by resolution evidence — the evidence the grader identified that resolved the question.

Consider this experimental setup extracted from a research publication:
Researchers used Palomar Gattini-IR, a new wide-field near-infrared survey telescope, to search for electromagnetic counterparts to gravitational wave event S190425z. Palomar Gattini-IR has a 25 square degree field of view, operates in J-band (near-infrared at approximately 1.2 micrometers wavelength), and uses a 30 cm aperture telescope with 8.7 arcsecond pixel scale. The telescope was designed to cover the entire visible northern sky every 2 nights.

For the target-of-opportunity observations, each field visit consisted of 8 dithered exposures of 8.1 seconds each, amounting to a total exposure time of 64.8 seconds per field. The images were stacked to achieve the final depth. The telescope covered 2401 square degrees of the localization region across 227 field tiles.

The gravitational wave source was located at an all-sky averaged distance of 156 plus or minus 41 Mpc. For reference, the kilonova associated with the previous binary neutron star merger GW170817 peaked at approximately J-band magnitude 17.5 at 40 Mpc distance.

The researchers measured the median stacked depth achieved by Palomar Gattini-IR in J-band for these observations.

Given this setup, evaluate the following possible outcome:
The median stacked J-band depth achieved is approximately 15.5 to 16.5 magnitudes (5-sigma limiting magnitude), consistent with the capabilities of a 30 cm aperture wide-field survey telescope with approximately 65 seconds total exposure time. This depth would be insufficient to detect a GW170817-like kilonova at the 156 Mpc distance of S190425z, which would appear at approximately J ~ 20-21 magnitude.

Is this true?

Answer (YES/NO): YES